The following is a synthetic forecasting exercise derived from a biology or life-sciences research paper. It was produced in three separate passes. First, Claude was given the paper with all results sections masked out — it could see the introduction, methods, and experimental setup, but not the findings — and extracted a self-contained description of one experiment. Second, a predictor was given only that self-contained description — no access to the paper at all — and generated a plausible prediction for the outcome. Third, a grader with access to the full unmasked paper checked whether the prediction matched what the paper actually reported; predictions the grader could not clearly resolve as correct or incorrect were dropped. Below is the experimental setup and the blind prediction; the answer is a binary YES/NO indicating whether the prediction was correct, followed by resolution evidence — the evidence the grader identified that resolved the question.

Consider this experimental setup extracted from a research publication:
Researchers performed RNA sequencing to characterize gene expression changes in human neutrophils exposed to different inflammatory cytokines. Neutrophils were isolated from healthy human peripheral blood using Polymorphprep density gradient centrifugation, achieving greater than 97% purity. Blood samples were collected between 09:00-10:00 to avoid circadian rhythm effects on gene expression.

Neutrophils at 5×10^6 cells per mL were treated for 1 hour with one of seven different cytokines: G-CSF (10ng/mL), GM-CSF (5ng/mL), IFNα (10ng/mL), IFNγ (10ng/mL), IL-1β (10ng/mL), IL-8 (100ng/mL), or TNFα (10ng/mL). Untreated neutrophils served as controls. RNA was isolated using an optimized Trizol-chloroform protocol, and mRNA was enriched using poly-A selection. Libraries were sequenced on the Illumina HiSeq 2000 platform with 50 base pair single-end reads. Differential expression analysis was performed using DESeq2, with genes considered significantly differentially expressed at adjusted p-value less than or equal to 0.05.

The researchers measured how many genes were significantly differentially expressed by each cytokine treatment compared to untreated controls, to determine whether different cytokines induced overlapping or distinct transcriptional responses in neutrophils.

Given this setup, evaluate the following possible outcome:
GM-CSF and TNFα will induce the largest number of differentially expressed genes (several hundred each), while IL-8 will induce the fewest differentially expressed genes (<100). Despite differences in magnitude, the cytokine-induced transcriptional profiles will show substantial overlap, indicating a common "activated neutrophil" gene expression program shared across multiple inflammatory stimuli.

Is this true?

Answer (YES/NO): NO